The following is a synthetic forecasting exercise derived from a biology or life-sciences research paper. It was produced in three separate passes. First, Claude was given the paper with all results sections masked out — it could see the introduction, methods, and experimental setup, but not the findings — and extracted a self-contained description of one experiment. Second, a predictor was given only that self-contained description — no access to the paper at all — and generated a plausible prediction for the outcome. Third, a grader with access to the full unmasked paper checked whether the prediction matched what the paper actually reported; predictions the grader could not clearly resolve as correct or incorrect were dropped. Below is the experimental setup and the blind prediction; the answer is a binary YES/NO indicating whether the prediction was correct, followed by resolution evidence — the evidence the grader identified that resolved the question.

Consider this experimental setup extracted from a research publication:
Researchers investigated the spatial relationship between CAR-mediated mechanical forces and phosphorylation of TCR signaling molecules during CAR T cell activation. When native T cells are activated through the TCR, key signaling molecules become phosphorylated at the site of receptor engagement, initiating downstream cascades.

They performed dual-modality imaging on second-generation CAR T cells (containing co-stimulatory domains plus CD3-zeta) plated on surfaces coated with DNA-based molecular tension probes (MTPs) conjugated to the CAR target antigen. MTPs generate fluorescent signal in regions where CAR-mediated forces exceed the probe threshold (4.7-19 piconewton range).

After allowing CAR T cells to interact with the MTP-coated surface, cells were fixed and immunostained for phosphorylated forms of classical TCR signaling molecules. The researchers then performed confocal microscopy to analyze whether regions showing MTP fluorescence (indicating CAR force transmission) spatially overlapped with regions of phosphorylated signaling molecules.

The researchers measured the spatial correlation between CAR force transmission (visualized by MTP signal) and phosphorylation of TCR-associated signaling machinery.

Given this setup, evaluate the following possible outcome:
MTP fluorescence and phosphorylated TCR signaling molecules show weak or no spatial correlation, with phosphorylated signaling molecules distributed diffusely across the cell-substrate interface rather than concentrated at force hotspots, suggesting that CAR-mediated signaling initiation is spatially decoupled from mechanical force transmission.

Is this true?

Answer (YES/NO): NO